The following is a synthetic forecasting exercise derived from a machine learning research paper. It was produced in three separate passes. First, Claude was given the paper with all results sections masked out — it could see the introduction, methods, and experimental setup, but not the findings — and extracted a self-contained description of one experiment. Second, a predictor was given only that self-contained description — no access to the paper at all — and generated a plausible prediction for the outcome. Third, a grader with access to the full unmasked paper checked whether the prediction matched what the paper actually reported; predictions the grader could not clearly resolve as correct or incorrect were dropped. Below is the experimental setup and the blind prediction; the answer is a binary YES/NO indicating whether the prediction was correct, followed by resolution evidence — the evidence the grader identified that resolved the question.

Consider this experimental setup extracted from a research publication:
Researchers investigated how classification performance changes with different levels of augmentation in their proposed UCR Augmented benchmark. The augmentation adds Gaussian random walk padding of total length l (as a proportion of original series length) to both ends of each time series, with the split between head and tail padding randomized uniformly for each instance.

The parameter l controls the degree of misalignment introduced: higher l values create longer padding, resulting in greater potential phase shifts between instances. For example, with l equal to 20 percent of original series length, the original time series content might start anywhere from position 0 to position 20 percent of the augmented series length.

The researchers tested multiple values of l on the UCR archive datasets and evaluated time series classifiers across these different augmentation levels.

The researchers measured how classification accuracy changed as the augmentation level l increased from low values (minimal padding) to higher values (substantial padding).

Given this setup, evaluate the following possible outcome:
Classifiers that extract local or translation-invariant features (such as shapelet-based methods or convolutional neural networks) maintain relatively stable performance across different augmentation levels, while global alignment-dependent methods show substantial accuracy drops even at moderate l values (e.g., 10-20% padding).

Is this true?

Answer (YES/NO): YES